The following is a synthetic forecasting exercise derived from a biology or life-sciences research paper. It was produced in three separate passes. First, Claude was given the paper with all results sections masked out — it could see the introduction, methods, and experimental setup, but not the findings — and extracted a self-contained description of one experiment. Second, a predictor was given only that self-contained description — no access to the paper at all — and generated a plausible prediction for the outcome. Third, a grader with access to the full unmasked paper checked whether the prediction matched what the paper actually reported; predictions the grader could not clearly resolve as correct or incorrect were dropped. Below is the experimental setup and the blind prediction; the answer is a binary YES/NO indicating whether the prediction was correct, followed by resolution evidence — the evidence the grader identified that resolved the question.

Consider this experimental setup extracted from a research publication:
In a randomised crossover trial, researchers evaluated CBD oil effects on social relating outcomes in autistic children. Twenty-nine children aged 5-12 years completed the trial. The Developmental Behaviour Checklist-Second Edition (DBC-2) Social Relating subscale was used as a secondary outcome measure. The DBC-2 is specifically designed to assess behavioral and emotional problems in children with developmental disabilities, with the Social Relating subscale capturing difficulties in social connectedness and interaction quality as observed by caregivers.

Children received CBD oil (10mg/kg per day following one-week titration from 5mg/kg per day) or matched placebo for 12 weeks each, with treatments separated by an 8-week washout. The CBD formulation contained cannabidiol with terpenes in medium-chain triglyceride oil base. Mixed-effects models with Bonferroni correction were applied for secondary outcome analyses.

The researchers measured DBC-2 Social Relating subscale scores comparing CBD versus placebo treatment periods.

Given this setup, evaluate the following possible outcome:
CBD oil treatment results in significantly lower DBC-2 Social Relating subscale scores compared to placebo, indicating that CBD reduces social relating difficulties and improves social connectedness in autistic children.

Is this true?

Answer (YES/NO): YES